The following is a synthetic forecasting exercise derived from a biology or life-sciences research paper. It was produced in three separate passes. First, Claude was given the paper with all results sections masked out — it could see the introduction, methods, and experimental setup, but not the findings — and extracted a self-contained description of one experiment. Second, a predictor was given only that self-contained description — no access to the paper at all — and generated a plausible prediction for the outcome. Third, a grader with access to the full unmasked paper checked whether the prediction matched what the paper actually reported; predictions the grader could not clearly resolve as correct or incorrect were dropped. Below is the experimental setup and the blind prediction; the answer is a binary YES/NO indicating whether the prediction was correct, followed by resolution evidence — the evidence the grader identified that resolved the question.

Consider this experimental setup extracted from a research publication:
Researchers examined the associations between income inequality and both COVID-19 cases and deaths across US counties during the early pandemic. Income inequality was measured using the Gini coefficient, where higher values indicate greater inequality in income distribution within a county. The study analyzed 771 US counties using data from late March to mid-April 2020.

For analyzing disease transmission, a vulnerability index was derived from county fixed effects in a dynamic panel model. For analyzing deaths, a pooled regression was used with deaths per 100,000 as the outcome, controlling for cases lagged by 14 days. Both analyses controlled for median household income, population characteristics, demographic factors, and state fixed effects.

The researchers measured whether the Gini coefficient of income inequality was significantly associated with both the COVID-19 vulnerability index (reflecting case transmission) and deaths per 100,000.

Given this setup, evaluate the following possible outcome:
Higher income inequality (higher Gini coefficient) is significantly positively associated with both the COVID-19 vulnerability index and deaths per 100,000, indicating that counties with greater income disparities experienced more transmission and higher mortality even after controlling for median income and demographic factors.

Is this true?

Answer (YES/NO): YES